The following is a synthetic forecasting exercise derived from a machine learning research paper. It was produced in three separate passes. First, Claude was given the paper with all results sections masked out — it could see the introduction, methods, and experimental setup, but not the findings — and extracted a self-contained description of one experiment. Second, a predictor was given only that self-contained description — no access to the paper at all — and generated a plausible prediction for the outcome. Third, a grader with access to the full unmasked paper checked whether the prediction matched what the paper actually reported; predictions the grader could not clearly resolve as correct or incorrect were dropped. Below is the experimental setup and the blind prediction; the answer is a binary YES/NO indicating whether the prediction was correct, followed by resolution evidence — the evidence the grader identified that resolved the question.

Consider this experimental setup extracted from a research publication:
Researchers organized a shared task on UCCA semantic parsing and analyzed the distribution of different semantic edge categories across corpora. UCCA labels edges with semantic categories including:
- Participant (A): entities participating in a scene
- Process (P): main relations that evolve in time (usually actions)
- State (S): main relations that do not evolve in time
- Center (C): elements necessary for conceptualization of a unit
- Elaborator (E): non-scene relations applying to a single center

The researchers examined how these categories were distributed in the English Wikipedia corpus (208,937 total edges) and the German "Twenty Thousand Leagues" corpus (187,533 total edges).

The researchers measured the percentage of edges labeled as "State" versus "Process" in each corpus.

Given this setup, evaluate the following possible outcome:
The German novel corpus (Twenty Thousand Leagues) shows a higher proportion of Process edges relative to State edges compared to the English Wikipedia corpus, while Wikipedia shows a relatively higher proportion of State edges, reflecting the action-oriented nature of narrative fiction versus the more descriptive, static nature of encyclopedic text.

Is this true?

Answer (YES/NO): NO